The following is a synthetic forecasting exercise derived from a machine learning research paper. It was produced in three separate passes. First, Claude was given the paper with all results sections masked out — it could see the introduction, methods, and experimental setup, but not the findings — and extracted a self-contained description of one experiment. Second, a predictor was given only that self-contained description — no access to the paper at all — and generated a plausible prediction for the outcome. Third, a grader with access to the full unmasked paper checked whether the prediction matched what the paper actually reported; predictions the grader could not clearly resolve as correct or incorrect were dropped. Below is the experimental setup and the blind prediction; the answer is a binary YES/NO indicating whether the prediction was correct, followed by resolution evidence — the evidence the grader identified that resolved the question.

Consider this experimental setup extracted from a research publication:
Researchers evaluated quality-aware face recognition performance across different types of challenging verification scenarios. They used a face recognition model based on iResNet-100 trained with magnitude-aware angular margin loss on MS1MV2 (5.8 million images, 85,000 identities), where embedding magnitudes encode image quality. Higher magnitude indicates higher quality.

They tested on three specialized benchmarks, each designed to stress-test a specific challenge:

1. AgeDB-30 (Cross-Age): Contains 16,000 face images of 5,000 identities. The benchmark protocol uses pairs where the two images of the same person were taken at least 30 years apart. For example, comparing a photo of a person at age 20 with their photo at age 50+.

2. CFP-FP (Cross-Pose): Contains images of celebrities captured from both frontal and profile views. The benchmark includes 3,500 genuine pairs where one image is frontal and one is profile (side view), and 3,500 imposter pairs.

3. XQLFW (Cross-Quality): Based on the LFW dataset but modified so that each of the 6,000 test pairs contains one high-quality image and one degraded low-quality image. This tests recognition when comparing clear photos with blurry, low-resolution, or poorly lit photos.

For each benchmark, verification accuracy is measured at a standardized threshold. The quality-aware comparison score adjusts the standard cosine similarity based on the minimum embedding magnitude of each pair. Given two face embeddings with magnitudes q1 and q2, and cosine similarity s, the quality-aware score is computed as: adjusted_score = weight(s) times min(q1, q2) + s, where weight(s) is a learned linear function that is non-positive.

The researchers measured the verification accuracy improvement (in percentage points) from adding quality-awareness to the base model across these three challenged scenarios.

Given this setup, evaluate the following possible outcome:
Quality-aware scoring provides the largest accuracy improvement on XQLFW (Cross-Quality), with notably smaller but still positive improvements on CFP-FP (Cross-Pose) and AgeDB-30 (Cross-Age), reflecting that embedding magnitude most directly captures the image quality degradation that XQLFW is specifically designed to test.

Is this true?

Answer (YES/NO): NO